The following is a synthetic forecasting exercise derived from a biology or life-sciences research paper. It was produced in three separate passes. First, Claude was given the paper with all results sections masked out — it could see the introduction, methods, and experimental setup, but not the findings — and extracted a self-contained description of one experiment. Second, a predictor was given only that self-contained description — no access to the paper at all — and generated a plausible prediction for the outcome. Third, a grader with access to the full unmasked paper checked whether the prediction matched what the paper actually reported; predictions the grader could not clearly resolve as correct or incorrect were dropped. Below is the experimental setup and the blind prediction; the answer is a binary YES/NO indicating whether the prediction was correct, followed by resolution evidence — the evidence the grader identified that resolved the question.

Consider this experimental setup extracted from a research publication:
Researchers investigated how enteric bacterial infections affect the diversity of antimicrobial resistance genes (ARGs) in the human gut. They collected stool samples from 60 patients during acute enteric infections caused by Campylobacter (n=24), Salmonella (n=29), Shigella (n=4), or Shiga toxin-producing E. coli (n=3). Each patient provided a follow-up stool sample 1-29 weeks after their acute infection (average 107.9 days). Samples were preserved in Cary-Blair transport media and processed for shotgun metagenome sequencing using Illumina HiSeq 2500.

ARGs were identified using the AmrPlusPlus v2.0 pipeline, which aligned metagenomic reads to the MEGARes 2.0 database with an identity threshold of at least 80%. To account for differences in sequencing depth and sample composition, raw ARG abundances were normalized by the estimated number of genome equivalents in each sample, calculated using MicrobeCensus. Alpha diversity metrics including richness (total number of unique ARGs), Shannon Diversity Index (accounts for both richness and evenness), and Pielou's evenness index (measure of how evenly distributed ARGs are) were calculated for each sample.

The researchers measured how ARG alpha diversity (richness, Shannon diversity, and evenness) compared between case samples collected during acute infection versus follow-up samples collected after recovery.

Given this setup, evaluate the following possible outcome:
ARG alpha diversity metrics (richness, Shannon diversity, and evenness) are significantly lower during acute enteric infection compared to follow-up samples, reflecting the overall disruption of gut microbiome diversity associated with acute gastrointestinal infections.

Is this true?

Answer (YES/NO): NO